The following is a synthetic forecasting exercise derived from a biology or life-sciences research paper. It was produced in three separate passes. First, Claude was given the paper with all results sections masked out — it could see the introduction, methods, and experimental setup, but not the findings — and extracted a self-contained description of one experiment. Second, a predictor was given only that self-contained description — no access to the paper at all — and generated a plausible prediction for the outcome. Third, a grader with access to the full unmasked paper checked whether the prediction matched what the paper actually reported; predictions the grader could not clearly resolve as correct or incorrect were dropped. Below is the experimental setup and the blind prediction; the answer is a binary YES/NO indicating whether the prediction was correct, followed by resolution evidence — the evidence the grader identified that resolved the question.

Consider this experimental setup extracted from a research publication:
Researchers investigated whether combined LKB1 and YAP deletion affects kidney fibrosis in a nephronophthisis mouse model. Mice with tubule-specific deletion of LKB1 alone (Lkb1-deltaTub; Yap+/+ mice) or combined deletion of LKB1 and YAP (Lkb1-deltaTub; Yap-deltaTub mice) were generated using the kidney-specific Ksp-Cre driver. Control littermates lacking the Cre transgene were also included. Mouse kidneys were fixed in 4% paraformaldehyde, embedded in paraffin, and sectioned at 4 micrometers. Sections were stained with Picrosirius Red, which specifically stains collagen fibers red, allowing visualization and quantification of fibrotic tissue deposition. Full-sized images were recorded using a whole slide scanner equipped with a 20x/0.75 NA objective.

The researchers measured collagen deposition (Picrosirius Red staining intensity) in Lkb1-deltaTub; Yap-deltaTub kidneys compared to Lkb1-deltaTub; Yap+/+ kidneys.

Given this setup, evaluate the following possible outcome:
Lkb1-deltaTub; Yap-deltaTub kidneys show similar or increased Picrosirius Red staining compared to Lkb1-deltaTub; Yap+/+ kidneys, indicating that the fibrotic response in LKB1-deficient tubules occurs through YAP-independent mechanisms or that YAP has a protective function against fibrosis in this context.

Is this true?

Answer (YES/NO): YES